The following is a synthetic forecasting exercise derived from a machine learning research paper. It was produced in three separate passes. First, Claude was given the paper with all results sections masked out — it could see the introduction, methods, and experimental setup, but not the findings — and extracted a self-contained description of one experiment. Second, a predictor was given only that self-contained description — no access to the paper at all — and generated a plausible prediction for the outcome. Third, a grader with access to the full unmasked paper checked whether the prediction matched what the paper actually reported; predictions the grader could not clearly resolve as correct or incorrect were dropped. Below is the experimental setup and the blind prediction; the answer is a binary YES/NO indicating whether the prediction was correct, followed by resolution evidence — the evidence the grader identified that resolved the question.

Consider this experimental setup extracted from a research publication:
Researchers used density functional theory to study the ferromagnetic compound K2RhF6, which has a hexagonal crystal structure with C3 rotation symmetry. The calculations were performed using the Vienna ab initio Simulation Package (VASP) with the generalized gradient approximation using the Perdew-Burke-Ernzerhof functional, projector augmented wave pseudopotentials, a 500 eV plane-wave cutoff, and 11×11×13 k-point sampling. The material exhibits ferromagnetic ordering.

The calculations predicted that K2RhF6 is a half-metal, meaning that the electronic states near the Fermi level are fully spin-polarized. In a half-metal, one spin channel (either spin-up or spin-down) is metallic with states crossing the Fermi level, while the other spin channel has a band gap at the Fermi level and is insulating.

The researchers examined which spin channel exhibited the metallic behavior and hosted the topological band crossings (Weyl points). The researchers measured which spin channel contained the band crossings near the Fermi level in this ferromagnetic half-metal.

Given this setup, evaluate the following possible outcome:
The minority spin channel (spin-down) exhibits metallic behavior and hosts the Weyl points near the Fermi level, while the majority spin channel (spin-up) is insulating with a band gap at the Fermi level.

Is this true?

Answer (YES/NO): YES